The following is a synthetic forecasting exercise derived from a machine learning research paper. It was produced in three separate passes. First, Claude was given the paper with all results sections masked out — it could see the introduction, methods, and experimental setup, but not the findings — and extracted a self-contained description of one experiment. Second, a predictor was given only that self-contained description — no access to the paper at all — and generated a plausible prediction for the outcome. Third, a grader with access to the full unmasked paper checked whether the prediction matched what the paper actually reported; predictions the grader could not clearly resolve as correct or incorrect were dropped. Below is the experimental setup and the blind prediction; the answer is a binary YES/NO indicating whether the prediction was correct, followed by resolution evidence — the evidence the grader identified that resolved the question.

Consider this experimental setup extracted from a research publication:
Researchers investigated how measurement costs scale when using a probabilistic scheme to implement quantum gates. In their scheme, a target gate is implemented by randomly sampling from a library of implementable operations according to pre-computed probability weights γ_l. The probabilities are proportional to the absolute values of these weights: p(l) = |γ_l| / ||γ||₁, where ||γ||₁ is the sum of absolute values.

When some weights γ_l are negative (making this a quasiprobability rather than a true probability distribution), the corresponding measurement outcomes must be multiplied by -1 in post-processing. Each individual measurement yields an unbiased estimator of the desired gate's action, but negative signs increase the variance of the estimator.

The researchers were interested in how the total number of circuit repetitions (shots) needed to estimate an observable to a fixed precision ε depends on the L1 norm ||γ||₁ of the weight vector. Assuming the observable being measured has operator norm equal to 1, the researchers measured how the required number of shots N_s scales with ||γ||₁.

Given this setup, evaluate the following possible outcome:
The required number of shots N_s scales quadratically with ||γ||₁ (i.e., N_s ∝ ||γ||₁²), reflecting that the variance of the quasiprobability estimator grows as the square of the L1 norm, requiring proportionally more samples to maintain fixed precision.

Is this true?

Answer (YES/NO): YES